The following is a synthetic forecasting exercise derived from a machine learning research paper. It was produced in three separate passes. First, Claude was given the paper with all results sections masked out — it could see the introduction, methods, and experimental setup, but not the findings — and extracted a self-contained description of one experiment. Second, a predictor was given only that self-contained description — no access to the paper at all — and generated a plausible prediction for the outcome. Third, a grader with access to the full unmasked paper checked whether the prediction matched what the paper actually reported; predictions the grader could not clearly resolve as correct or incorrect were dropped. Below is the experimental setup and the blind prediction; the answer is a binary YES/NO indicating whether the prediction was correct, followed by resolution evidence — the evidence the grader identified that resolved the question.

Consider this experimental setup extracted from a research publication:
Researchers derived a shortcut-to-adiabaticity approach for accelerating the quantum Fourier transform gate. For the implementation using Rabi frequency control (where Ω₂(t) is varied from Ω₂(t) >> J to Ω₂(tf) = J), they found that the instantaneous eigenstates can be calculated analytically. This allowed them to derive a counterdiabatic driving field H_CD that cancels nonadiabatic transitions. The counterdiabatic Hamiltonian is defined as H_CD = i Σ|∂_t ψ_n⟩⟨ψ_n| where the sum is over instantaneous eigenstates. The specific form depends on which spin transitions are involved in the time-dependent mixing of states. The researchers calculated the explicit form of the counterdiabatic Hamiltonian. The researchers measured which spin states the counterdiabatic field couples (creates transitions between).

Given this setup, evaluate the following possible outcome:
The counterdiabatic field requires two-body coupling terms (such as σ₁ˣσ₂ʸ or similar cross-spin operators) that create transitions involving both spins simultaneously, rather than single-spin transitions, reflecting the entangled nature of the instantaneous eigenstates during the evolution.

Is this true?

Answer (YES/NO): NO